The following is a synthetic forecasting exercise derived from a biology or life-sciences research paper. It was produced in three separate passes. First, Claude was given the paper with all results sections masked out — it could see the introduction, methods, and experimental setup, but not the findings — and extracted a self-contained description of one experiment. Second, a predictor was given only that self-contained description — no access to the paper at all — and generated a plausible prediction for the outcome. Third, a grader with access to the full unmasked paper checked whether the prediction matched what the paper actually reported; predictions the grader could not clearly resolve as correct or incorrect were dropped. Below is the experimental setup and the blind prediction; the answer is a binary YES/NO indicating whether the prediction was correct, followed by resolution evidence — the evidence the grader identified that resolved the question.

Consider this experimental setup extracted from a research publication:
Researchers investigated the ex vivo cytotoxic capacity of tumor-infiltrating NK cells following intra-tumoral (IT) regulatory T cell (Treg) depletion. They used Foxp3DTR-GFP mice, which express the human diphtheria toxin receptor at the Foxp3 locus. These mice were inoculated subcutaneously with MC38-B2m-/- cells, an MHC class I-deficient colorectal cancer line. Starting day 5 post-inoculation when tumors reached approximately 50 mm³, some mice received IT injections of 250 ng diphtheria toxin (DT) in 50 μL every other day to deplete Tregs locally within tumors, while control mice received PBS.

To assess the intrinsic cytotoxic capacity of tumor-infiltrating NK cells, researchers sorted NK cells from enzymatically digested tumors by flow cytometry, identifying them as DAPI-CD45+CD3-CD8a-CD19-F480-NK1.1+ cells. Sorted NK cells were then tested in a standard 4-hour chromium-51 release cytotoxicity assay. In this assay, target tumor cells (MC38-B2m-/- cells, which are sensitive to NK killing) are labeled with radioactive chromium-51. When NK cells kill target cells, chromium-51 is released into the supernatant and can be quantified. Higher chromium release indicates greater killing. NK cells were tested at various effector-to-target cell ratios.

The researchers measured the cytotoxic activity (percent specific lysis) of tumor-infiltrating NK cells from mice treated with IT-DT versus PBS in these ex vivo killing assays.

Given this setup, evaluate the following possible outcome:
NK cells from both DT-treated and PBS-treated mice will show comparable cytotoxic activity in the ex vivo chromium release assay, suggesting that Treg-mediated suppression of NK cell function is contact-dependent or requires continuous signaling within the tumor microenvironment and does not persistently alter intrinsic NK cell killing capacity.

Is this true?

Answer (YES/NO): NO